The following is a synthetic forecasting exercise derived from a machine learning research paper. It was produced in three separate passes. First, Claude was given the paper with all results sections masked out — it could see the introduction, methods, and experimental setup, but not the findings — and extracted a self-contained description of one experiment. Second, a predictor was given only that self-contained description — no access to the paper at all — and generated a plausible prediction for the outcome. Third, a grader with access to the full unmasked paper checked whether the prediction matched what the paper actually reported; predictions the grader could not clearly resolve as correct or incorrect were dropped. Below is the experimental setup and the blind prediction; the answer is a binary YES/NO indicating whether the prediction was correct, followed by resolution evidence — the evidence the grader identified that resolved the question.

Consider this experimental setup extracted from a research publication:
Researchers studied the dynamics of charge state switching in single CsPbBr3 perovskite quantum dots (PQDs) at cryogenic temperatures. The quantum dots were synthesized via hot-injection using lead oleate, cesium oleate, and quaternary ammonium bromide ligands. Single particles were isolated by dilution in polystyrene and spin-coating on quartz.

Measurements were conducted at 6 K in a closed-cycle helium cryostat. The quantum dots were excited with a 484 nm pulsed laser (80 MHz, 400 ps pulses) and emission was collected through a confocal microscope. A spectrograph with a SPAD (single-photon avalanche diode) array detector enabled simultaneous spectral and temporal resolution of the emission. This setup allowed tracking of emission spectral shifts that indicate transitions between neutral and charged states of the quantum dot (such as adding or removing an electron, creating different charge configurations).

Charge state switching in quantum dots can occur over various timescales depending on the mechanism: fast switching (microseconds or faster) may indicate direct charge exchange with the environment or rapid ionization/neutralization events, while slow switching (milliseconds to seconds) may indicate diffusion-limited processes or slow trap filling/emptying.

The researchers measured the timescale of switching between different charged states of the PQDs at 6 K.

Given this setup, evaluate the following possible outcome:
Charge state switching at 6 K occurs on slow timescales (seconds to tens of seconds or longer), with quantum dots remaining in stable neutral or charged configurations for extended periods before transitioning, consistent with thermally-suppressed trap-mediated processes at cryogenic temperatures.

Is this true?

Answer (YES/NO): NO